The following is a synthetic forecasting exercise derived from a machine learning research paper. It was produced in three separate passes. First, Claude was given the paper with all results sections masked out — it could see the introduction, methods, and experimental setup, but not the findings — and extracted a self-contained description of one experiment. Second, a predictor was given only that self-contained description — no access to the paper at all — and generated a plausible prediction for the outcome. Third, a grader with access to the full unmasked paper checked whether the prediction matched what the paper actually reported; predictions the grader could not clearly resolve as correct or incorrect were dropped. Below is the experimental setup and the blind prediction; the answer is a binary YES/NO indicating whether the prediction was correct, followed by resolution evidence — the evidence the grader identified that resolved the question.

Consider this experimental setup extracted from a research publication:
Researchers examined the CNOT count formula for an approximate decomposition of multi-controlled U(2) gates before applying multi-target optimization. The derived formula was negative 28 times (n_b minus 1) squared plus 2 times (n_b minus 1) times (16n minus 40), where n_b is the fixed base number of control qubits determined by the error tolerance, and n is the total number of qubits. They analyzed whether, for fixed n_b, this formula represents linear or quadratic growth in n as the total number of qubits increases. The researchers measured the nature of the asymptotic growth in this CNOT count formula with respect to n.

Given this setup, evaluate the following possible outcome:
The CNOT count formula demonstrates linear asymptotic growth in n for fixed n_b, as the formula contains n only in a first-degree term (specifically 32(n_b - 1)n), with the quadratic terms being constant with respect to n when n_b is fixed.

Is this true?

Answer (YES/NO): YES